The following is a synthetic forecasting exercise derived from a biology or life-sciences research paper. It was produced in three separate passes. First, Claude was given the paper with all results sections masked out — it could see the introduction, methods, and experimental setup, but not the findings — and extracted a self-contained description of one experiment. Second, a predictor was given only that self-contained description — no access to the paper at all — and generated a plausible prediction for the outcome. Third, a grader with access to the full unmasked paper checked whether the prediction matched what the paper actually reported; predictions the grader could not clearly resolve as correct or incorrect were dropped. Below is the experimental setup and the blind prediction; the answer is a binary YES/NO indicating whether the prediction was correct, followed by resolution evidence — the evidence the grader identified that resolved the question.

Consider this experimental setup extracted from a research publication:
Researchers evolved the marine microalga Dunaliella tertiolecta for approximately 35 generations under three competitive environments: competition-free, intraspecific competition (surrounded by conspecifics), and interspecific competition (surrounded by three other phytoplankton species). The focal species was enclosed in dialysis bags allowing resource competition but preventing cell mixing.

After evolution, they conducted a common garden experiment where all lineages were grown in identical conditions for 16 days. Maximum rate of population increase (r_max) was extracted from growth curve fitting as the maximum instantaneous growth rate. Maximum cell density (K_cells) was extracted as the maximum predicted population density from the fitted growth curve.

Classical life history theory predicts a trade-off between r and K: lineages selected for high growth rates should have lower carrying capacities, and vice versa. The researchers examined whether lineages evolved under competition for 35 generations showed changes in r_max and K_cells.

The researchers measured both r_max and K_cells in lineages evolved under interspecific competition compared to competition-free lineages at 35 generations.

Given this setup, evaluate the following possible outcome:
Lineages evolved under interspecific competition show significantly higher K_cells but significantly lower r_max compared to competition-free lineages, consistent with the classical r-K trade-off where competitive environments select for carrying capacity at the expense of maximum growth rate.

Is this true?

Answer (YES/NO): YES